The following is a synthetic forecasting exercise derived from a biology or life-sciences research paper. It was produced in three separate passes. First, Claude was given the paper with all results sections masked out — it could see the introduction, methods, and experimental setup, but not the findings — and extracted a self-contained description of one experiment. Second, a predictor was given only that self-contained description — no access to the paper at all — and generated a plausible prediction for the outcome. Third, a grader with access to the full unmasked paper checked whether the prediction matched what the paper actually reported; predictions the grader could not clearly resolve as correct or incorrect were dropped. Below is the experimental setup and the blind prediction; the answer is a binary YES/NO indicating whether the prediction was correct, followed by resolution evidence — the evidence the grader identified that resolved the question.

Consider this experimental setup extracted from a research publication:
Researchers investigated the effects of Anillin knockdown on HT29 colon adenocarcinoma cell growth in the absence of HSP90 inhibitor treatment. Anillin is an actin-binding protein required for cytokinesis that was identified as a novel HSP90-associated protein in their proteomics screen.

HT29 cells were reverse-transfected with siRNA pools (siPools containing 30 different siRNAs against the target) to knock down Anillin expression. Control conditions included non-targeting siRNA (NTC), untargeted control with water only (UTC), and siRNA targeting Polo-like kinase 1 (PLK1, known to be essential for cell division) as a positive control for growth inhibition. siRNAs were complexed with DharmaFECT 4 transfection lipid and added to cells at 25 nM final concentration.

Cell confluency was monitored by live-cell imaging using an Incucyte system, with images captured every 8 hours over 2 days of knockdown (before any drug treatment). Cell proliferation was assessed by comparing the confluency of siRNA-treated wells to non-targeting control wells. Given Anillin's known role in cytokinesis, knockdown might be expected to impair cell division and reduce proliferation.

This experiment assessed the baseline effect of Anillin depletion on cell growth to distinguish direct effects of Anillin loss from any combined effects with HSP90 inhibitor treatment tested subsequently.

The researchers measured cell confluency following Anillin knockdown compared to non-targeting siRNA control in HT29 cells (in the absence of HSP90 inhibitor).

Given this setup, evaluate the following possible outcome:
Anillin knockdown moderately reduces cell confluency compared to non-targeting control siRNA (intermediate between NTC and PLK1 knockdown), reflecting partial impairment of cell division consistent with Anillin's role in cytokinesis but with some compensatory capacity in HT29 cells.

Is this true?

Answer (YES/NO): NO